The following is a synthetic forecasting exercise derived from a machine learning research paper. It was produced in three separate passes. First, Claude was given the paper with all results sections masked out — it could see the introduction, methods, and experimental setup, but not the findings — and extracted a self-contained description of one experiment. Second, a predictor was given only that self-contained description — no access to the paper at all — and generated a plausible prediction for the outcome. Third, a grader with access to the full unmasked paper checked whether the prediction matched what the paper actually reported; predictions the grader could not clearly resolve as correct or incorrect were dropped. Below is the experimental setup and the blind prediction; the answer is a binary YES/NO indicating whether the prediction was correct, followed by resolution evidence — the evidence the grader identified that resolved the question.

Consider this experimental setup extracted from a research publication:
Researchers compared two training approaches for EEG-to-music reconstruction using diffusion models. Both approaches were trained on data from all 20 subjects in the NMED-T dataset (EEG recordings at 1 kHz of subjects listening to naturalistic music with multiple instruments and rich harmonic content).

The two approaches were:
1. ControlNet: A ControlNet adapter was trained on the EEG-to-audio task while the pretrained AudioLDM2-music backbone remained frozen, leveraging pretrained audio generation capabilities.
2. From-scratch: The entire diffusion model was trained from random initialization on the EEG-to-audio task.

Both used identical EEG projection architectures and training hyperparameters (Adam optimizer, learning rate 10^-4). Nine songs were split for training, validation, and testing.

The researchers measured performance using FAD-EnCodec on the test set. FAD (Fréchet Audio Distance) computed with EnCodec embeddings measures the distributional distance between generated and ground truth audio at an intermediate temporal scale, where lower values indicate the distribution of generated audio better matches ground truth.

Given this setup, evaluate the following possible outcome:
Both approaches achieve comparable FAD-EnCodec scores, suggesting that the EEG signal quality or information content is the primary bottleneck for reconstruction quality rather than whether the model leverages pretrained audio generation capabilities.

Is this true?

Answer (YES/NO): NO